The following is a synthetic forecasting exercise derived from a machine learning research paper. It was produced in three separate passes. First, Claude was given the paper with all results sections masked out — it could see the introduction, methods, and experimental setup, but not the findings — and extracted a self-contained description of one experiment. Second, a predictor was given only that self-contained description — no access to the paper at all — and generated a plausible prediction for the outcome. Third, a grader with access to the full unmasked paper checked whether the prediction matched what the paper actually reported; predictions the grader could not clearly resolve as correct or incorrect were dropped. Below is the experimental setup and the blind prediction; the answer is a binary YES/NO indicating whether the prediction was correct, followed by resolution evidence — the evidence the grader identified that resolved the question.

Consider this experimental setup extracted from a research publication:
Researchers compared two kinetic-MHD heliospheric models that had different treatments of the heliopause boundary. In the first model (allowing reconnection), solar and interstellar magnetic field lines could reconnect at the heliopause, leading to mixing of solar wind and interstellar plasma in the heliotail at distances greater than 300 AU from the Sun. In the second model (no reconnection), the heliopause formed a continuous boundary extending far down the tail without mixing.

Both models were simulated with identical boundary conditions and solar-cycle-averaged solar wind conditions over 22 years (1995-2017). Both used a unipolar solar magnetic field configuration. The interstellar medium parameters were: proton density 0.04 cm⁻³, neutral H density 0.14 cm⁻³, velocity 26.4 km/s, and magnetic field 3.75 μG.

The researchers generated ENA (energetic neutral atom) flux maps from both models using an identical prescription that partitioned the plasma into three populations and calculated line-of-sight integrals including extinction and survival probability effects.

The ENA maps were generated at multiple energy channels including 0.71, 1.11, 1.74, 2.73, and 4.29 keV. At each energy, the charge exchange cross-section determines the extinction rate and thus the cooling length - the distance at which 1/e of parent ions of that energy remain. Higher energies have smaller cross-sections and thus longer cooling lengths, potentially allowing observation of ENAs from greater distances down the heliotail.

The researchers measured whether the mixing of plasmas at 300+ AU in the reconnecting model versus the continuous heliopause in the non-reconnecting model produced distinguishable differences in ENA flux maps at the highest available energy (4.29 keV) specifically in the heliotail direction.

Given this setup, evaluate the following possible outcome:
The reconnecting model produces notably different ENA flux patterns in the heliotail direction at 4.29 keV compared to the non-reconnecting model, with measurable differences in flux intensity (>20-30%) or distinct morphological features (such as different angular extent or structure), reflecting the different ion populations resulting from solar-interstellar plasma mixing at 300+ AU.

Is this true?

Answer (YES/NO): NO